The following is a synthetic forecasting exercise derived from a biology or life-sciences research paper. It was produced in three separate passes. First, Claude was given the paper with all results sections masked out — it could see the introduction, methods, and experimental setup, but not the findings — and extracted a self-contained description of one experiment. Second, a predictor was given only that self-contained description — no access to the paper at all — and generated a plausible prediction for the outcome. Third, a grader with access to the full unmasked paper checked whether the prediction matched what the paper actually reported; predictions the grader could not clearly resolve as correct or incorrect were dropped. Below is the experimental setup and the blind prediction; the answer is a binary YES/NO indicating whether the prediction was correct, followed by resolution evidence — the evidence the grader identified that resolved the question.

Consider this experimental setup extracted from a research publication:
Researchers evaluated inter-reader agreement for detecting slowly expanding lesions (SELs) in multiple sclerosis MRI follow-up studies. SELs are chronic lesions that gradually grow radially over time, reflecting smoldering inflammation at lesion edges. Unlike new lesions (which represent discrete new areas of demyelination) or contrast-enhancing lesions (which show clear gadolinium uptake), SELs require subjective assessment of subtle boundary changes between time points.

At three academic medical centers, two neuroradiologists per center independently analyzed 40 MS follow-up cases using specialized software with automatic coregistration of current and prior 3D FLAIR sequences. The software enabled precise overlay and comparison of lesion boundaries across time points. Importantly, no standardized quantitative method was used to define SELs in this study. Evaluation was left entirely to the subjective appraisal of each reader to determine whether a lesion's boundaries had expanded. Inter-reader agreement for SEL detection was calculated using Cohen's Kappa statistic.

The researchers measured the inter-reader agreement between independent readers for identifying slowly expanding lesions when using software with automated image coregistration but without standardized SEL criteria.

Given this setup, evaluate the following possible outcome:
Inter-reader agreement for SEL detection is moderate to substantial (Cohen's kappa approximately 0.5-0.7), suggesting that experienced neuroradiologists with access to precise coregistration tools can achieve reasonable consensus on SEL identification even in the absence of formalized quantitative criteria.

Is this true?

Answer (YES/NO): NO